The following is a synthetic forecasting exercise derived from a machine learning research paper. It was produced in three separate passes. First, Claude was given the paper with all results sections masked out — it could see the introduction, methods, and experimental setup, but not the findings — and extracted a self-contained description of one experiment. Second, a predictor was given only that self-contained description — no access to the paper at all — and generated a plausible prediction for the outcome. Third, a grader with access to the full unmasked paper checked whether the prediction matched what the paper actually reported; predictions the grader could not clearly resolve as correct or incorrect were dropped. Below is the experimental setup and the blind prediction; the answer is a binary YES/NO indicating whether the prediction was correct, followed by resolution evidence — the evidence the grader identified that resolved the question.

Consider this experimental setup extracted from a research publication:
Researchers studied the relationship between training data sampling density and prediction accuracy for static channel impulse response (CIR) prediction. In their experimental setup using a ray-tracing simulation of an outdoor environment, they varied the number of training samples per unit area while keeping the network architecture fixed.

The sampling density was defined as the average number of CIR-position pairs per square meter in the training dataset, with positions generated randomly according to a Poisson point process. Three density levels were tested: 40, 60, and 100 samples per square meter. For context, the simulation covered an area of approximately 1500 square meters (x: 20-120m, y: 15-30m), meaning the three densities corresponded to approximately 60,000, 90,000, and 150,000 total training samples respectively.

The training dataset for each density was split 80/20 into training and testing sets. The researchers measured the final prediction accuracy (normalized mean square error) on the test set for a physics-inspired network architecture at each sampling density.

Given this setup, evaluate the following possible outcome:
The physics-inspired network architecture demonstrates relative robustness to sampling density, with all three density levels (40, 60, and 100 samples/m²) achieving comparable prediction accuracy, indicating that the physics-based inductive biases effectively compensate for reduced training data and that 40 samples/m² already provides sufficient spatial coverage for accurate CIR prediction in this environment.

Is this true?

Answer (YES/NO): NO